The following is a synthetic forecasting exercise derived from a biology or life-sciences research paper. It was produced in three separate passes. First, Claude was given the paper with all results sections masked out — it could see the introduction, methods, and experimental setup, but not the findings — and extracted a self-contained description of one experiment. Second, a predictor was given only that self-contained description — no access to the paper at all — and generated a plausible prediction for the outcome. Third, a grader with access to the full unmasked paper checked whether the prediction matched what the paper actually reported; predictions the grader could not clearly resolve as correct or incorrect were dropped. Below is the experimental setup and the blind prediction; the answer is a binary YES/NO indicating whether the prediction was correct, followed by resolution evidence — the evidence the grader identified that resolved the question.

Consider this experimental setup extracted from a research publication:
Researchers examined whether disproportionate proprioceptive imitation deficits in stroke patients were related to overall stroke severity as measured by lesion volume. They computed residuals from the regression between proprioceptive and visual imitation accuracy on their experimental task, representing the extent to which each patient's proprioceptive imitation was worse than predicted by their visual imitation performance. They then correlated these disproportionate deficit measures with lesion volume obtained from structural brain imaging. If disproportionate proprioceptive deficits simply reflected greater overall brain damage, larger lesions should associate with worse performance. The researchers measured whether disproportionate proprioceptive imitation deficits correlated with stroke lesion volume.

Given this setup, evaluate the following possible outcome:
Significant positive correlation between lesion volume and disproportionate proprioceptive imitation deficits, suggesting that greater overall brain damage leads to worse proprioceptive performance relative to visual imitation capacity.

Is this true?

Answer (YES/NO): NO